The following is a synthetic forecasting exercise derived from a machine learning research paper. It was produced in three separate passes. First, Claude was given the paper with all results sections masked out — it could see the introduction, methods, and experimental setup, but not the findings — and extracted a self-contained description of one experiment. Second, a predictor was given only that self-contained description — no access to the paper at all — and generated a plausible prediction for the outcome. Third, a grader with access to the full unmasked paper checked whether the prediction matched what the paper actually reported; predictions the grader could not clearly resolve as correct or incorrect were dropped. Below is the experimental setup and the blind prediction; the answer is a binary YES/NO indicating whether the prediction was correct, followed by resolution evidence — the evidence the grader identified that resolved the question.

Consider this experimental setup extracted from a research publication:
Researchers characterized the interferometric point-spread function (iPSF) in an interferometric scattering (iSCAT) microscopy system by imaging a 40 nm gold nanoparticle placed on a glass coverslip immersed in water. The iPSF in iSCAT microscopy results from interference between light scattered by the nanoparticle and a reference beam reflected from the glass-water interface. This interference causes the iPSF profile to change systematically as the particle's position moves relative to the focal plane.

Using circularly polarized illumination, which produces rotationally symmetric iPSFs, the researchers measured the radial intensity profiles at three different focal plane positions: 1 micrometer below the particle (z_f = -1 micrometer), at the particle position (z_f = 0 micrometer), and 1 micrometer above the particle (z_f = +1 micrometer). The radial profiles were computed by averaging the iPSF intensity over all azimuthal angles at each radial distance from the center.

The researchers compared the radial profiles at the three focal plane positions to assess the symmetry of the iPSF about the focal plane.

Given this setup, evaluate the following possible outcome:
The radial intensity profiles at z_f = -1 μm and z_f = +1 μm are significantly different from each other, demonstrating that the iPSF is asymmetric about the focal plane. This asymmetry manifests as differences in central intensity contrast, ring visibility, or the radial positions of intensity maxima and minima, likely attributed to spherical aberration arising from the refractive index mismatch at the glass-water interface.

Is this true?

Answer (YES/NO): YES